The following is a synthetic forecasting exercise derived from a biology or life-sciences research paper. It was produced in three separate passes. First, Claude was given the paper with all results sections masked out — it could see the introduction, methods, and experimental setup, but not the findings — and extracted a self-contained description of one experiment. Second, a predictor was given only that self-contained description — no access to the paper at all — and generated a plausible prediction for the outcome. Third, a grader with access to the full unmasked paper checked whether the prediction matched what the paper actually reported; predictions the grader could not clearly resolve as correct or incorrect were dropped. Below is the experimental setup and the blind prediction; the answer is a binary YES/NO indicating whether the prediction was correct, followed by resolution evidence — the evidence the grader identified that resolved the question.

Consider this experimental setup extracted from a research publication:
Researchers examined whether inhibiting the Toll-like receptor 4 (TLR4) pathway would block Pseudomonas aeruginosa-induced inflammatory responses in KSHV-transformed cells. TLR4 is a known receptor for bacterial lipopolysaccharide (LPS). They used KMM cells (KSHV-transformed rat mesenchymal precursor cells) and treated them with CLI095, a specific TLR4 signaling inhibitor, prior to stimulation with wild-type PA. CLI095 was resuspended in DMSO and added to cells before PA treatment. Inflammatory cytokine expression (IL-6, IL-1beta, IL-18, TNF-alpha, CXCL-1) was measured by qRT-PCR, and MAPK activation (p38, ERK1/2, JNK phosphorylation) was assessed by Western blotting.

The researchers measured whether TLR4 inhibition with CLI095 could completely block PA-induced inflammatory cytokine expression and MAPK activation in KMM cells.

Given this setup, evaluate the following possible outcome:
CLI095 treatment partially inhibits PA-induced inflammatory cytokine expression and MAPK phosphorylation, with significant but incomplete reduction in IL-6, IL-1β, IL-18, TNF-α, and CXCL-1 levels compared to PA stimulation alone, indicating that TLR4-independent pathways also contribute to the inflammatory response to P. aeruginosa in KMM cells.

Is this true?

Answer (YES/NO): YES